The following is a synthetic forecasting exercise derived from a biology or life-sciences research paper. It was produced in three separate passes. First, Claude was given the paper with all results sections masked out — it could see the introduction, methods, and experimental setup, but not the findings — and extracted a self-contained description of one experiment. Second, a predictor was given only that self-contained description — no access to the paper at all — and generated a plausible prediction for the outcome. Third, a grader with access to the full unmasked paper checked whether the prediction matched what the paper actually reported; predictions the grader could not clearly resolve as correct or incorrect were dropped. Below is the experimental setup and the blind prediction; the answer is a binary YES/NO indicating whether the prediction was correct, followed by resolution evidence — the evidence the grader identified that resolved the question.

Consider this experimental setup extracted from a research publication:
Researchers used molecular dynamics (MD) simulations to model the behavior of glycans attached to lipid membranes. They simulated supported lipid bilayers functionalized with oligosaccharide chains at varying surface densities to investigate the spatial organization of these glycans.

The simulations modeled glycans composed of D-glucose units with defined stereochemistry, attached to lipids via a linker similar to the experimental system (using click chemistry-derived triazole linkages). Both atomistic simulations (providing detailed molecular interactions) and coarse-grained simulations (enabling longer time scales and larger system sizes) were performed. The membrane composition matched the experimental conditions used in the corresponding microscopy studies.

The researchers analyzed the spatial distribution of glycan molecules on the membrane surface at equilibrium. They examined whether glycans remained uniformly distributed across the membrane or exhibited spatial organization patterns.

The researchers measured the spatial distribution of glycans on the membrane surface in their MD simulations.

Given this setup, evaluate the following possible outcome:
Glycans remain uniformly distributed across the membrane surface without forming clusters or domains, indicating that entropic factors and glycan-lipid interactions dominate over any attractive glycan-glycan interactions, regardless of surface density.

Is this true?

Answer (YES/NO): NO